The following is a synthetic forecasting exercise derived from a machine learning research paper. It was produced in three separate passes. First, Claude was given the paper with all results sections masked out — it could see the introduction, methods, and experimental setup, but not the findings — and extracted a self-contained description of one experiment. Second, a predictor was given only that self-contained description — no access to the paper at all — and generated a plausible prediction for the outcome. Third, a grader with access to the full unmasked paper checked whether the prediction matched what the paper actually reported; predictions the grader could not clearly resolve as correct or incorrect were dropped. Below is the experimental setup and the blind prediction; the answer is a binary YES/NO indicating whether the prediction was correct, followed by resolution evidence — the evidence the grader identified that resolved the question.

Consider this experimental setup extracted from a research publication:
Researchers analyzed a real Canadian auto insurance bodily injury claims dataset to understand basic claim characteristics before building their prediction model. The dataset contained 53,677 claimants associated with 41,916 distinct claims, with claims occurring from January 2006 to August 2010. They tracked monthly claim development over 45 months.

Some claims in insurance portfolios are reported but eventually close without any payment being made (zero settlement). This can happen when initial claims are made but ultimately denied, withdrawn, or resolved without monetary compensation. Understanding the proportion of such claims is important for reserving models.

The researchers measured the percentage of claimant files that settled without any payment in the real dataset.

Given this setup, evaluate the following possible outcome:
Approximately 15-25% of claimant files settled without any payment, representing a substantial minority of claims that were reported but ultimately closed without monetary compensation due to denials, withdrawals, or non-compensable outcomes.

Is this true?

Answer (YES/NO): NO